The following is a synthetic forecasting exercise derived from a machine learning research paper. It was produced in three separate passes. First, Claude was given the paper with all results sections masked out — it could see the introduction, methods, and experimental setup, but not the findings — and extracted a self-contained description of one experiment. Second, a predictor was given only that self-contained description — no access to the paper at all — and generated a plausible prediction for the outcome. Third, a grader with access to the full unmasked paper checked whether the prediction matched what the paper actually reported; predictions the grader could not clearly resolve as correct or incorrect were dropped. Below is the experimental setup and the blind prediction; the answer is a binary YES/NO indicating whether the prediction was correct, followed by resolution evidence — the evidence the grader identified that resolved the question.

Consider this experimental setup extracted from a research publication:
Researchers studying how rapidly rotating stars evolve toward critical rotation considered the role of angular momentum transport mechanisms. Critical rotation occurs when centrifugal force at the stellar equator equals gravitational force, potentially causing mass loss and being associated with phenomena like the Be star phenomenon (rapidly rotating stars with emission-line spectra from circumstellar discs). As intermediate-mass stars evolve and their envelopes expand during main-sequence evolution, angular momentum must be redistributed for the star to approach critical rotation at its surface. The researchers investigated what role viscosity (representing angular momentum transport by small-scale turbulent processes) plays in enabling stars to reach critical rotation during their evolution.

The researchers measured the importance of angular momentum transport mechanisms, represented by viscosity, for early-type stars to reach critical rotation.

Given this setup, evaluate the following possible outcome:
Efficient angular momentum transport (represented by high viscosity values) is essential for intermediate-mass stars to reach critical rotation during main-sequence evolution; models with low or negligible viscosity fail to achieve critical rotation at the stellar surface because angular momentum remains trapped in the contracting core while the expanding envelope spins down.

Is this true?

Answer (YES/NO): YES